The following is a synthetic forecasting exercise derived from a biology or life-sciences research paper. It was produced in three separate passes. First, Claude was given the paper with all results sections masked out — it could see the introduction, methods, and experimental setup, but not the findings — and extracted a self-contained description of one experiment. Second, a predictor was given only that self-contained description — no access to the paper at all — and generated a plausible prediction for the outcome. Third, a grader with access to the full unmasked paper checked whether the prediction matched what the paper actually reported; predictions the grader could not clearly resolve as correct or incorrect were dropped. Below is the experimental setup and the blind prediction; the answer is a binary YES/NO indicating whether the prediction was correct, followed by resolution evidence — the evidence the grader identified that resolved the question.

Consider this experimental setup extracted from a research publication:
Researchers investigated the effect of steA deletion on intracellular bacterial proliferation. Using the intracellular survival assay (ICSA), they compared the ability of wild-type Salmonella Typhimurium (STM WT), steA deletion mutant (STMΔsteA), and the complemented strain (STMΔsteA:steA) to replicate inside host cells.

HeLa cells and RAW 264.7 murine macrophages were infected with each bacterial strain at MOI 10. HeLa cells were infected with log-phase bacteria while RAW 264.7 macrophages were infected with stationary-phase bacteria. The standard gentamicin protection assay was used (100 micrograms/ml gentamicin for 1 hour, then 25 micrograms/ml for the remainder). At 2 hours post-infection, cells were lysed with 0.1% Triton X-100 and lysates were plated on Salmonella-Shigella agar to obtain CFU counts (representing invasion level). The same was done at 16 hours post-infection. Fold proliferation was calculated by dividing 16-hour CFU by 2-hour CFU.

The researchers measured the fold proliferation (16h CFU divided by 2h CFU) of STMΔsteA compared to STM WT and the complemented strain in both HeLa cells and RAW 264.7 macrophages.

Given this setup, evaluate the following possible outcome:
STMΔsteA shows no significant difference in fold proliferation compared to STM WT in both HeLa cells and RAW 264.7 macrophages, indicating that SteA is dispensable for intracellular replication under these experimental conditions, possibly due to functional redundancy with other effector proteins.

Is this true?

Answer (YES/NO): NO